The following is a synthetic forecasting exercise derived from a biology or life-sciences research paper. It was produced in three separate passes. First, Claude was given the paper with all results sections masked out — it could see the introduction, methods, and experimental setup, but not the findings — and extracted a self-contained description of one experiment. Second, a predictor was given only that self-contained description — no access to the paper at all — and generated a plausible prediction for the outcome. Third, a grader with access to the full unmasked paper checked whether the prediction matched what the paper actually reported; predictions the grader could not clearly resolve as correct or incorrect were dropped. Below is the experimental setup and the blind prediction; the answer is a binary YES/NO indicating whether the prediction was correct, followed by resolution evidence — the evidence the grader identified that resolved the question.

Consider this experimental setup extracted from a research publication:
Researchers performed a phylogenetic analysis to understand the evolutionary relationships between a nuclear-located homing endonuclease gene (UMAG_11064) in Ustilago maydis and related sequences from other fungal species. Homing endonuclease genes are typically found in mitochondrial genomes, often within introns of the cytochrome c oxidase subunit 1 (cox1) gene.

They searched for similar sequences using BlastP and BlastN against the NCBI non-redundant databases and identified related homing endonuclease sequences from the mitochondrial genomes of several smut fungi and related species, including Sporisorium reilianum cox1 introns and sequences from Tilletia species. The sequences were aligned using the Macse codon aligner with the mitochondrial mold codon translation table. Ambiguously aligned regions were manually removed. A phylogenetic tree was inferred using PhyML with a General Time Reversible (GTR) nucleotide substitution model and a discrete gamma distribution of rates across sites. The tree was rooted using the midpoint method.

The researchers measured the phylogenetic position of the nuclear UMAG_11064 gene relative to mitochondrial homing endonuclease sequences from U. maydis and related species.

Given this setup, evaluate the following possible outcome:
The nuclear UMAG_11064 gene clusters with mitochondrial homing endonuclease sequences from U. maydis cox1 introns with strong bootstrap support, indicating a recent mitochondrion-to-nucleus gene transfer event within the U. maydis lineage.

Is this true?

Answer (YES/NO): NO